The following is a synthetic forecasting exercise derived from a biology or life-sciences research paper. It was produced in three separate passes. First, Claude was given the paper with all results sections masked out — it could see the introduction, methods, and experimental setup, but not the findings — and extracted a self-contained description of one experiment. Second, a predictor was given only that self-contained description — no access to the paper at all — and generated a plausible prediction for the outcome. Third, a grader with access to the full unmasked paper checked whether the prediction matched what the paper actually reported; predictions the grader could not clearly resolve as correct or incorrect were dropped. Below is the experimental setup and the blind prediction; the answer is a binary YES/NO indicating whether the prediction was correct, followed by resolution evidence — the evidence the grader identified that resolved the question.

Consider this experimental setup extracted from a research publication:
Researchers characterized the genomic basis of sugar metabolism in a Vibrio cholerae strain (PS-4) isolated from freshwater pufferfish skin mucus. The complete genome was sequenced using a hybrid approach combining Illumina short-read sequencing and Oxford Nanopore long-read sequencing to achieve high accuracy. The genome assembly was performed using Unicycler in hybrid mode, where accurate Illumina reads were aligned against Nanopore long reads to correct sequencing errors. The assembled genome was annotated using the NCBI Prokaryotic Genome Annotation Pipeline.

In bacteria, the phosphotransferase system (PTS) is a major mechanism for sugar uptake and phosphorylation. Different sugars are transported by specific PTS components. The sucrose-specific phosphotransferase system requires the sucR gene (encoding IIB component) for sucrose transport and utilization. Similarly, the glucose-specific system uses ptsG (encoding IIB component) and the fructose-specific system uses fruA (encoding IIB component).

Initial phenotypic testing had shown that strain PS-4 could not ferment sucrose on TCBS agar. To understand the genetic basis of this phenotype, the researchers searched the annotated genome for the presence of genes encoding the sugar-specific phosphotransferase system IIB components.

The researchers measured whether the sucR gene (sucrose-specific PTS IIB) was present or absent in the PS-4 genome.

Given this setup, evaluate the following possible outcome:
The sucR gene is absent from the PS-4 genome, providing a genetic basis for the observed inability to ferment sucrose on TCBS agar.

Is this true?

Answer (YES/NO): YES